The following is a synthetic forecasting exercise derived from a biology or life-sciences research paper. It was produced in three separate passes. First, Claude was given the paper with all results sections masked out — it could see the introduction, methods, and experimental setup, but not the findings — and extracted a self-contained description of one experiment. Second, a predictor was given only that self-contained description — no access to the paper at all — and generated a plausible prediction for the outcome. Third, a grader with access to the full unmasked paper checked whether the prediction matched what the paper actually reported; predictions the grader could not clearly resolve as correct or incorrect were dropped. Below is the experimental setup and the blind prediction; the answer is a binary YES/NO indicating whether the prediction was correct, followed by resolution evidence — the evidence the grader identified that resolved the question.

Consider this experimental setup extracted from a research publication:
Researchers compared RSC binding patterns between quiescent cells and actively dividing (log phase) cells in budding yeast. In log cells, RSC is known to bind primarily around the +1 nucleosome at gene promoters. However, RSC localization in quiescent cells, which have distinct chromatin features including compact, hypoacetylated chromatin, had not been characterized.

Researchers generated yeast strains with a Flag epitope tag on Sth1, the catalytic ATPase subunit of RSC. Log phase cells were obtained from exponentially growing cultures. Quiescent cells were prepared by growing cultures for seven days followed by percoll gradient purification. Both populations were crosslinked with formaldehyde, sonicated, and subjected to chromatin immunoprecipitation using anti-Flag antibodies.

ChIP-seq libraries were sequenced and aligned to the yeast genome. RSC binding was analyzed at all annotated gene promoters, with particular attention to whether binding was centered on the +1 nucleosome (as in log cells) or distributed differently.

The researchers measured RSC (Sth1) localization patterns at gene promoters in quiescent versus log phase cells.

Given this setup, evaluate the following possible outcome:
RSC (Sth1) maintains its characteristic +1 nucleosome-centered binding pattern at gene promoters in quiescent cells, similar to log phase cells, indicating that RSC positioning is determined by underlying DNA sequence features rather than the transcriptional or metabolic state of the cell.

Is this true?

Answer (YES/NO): NO